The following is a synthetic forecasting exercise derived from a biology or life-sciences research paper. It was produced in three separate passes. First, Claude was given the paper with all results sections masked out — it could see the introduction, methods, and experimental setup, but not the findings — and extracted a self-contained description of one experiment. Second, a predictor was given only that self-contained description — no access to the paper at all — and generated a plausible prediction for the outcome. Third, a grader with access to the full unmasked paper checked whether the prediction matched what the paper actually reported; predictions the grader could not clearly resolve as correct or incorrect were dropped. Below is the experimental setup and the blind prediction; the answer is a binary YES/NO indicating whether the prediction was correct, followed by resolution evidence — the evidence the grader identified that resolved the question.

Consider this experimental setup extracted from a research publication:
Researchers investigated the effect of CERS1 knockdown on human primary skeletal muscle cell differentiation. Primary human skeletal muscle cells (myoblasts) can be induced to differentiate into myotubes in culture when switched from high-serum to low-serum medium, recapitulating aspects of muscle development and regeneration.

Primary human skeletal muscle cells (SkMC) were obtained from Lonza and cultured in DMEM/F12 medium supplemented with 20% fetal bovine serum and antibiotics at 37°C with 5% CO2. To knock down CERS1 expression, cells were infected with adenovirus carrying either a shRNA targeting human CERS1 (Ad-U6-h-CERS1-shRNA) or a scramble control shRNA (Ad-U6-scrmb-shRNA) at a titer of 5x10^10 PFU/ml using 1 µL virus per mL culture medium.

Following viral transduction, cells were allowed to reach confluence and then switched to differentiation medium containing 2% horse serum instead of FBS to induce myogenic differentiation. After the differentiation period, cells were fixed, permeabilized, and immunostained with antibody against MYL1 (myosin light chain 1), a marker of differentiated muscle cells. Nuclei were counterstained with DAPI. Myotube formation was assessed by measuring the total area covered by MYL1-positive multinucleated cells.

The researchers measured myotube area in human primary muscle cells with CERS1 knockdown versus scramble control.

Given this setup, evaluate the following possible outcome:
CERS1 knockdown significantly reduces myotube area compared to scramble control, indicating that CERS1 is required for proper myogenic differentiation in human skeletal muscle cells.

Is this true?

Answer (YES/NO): YES